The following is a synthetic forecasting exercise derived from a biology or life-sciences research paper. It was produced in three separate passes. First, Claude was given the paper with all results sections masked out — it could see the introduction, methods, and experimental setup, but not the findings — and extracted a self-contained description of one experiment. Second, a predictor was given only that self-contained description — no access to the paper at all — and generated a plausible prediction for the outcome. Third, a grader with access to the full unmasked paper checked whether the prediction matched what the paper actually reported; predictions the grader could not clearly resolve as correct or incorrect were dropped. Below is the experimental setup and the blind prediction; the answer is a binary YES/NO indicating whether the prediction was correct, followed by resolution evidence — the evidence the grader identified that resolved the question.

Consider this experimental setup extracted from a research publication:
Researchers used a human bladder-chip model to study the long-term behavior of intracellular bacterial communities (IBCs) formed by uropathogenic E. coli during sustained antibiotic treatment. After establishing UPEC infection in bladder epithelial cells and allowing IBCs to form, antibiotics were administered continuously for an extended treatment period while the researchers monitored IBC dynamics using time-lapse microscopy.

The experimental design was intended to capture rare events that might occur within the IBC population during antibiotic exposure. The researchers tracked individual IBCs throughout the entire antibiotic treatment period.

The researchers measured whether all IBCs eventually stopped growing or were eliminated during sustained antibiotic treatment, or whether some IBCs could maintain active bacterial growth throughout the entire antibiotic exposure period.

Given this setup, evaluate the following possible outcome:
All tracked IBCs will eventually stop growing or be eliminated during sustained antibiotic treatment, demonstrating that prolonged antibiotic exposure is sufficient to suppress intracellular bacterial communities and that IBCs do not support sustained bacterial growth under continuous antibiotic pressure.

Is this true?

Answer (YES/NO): NO